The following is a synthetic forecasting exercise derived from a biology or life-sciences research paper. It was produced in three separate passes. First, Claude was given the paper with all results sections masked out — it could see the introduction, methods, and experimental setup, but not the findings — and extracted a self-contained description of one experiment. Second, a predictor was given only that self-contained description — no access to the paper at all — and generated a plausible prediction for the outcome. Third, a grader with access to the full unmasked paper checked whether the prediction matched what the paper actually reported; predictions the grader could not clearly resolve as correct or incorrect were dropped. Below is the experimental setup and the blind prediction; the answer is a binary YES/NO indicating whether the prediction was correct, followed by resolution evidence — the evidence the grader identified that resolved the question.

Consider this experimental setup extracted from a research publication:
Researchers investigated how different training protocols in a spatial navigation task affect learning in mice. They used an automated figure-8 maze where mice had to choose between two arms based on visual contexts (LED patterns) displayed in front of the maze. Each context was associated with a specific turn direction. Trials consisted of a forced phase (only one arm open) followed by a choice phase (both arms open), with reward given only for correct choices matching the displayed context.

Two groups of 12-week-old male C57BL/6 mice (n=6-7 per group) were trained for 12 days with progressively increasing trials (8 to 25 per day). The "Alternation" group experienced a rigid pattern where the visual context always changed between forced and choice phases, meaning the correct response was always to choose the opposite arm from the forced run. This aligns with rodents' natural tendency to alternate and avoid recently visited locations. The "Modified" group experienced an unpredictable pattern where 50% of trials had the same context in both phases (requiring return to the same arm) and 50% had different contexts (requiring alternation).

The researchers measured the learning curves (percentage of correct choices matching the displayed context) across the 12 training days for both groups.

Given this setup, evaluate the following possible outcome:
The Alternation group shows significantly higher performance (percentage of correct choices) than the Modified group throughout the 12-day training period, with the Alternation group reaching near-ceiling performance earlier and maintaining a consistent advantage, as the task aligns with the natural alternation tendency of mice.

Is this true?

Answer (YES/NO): YES